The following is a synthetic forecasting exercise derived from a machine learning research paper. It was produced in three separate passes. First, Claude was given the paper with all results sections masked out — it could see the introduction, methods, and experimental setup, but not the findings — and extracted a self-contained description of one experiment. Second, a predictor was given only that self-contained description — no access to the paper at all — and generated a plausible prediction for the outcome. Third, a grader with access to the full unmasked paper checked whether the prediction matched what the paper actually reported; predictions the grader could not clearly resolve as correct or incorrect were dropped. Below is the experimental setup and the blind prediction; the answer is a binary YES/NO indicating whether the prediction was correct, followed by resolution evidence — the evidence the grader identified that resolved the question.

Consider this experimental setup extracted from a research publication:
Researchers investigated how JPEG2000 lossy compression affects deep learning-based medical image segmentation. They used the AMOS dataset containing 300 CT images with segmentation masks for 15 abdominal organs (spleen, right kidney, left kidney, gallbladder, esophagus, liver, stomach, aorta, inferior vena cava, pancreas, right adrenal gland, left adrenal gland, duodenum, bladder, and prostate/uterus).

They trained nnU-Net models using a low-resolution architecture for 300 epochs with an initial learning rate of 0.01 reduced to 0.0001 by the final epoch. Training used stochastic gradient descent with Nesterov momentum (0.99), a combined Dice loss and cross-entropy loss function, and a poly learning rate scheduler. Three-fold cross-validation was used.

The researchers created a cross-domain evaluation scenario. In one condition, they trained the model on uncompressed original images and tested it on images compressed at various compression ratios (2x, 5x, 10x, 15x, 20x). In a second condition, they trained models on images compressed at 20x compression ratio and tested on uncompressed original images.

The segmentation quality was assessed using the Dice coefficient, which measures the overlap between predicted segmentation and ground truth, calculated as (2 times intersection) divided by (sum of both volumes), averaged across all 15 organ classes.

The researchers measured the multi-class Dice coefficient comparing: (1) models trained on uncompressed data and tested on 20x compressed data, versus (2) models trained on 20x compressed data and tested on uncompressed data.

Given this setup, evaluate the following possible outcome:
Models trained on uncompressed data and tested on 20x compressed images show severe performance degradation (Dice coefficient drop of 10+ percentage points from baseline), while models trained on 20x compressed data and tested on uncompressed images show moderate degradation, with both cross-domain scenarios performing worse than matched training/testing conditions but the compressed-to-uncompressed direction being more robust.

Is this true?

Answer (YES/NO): NO